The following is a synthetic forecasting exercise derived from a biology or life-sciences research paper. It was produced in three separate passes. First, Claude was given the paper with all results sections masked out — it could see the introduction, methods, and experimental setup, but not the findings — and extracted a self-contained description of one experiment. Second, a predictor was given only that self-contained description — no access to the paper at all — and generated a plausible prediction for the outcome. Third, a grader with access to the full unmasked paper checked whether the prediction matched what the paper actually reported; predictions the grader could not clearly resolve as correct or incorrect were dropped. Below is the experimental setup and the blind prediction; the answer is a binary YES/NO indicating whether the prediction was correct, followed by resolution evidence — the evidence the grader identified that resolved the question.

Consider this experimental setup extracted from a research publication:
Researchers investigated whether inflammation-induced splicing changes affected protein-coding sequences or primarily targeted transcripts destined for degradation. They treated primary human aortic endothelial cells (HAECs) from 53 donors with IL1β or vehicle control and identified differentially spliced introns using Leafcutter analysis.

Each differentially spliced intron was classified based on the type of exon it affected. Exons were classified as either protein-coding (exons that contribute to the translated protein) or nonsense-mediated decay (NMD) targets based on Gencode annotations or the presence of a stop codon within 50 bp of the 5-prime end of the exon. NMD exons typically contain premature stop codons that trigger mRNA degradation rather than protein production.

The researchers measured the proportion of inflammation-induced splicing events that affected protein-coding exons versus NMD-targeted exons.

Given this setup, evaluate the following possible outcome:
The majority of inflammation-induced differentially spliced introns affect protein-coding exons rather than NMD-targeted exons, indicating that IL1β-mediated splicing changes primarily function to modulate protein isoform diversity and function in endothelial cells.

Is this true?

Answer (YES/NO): YES